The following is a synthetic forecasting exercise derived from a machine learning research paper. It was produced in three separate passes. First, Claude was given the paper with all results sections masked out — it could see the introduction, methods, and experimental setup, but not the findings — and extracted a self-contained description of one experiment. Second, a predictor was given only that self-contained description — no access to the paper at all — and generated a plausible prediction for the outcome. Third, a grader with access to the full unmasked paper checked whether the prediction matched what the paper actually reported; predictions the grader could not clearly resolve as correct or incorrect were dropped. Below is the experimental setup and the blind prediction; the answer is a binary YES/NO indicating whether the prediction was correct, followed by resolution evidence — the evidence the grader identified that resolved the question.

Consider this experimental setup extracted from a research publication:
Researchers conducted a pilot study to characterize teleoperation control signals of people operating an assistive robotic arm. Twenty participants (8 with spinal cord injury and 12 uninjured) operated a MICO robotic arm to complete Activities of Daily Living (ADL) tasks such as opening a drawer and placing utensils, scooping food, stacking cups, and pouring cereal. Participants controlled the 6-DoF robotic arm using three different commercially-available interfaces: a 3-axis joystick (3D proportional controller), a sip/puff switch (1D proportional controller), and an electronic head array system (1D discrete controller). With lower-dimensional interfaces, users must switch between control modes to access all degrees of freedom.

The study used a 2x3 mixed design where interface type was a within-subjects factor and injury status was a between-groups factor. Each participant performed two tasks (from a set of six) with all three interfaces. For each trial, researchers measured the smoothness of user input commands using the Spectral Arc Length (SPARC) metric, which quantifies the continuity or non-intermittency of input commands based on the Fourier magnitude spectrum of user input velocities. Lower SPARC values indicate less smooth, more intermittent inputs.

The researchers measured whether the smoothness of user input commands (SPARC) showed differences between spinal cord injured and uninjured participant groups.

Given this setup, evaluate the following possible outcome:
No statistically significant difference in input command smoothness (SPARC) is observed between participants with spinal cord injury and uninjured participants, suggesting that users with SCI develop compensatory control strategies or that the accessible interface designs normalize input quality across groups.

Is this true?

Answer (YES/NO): YES